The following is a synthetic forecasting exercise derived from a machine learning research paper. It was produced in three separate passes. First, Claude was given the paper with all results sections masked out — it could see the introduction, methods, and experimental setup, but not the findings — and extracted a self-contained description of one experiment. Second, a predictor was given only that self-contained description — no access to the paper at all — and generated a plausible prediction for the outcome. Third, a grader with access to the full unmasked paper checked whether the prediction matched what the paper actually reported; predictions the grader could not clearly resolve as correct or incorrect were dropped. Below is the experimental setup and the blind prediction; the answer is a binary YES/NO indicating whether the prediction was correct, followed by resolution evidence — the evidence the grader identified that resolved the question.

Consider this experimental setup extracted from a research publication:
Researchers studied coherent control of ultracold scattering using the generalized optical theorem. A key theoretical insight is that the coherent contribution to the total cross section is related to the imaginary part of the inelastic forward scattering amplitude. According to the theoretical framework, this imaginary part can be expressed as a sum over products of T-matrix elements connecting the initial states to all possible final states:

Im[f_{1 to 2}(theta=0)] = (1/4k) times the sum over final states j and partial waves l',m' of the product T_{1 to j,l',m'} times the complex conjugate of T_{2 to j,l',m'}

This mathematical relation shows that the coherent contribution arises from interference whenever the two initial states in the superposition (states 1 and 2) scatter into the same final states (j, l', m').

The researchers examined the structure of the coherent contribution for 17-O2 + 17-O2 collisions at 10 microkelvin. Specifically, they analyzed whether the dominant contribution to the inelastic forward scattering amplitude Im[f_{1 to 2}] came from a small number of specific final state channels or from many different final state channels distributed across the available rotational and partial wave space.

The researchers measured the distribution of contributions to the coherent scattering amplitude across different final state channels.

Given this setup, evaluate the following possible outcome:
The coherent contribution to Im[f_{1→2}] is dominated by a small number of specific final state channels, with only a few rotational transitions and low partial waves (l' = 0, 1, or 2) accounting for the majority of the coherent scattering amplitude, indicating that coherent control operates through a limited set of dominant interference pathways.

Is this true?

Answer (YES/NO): YES